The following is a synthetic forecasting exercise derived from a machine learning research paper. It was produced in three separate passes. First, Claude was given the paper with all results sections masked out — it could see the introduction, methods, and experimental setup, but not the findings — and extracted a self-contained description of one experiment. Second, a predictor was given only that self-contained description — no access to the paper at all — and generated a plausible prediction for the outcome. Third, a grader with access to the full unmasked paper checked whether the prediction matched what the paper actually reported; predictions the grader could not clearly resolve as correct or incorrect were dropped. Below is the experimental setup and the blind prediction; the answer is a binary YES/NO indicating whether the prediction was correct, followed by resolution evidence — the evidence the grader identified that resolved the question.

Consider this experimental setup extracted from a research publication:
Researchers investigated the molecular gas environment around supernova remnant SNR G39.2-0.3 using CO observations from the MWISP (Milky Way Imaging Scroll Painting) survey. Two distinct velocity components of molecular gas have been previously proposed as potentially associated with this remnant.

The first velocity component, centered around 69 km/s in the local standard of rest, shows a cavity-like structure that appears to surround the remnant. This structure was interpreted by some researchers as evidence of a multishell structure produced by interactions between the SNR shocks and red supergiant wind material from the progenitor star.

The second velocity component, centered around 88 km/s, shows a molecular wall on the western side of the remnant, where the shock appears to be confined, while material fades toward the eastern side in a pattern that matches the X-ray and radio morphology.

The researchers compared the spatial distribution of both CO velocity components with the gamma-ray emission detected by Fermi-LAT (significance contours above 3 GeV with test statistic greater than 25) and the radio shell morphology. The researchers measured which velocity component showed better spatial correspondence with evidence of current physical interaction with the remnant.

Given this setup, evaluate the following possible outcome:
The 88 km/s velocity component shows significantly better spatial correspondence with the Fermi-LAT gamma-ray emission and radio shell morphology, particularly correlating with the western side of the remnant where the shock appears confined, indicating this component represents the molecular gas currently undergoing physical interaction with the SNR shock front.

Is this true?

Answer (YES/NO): YES